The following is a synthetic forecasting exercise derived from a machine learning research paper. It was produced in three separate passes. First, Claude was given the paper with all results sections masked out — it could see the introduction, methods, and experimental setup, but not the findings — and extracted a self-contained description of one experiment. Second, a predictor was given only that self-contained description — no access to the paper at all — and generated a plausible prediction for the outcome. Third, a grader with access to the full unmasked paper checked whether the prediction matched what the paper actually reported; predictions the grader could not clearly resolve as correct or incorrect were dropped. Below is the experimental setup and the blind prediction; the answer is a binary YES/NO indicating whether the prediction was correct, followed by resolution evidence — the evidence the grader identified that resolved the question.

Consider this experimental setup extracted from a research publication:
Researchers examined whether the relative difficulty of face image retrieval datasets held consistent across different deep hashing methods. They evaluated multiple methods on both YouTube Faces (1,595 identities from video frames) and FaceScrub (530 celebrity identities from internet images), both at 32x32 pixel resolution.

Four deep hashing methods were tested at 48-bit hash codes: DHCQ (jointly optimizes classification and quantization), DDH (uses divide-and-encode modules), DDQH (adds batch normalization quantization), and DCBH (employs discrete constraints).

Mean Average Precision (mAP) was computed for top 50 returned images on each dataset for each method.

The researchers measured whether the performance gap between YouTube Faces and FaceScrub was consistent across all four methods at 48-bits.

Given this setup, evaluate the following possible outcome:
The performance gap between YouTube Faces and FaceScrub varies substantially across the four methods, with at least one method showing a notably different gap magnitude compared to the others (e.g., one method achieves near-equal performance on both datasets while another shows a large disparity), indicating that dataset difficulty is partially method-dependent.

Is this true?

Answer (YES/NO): NO